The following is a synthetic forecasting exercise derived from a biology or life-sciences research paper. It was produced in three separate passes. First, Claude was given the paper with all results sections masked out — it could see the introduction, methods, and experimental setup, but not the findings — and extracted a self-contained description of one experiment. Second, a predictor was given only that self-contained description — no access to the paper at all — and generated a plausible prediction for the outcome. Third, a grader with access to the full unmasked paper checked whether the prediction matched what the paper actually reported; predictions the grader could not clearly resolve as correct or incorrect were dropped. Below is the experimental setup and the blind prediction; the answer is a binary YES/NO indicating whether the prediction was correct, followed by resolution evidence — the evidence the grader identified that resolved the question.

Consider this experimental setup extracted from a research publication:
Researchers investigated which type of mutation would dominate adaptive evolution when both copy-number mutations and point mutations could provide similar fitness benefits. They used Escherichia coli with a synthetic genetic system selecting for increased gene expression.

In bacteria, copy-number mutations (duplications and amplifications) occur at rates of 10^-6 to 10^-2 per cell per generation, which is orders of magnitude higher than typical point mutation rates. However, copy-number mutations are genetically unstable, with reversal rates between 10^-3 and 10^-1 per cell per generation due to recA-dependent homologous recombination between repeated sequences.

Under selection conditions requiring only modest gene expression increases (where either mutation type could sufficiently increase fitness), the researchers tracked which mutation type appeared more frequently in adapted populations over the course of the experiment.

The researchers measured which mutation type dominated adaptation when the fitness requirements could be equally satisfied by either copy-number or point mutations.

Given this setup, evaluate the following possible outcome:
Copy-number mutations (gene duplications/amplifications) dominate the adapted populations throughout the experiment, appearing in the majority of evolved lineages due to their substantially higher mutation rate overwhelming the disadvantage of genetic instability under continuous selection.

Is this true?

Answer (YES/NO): YES